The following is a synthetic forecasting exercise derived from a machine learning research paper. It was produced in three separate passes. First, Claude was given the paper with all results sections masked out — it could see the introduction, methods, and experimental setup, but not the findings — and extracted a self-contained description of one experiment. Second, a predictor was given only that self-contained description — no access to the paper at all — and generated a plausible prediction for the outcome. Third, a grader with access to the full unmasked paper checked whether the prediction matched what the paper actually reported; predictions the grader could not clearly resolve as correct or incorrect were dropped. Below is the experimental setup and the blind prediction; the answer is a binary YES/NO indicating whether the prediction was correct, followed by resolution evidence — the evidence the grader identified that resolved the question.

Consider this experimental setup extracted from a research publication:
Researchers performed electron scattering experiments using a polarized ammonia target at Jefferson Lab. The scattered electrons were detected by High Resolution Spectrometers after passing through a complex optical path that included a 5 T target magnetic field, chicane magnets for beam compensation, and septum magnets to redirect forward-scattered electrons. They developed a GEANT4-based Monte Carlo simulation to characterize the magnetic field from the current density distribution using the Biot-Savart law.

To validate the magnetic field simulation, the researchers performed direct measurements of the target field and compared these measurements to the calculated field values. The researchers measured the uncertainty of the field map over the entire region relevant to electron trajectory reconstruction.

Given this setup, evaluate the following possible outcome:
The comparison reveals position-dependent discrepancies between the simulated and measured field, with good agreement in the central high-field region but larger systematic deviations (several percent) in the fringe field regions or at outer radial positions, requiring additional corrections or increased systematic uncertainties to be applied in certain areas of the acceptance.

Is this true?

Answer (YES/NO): NO